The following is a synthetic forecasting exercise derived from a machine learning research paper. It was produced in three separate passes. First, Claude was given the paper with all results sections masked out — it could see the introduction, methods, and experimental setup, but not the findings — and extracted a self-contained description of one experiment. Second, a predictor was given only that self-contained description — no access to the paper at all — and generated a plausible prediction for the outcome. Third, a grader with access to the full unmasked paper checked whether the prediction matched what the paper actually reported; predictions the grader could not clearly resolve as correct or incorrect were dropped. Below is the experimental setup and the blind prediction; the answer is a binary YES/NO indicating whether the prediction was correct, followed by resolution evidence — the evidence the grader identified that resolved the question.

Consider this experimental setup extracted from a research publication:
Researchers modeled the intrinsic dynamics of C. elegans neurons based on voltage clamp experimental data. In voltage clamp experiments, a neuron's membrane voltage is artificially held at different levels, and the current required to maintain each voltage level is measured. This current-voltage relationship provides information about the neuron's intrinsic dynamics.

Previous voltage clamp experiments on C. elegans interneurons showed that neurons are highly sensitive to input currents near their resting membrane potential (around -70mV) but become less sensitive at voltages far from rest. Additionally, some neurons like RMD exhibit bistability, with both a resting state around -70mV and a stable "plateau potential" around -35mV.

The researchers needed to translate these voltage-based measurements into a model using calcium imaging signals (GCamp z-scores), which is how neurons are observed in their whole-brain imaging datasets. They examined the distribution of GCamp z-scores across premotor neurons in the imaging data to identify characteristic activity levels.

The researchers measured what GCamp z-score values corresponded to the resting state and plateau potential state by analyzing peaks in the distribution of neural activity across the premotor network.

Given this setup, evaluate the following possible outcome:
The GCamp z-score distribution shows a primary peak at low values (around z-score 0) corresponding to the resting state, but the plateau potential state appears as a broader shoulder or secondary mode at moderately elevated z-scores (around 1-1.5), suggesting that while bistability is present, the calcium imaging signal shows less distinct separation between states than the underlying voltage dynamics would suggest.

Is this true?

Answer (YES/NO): NO